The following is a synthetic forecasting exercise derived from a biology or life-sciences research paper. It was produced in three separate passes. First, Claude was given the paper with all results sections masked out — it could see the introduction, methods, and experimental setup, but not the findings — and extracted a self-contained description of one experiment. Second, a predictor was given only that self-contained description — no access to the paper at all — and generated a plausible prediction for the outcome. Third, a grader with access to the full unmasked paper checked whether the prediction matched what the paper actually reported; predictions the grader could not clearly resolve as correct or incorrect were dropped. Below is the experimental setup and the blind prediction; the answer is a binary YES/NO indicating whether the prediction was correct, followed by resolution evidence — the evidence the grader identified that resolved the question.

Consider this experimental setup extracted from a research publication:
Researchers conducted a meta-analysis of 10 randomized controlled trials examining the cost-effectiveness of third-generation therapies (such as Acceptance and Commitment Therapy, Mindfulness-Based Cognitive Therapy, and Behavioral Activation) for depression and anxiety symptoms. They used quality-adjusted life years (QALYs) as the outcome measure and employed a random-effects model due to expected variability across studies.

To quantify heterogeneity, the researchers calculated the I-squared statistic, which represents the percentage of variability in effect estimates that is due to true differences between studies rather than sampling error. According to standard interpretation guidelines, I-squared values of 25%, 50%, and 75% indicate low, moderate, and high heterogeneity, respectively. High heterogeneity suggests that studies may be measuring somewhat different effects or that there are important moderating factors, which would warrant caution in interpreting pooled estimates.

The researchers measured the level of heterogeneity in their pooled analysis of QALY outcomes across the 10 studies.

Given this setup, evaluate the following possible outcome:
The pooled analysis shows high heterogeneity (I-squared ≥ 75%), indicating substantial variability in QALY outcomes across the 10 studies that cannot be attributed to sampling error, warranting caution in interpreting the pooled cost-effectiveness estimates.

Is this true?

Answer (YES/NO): NO